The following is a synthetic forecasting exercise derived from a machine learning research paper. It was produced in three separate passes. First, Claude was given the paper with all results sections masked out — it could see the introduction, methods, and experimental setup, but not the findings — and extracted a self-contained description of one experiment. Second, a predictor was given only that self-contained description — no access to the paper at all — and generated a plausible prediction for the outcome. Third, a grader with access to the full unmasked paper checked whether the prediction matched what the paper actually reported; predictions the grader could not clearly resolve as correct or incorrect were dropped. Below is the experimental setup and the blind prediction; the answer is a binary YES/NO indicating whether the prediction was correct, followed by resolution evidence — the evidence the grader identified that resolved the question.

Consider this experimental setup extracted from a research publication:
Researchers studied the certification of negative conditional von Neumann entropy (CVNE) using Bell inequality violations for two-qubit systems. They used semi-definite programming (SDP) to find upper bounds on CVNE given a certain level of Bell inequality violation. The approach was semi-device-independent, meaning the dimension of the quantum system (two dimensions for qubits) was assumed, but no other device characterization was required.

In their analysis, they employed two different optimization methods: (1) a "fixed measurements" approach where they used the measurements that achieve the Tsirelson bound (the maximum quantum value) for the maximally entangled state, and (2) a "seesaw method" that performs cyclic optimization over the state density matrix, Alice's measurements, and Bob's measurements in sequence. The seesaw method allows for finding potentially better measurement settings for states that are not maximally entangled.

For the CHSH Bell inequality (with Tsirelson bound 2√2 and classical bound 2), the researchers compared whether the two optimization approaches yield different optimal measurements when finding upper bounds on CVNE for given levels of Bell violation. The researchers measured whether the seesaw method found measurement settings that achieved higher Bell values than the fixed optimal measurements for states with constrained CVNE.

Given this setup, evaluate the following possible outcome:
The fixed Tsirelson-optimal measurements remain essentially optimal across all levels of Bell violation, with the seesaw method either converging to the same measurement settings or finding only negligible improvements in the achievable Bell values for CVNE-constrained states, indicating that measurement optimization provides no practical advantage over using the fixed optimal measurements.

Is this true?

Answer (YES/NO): YES